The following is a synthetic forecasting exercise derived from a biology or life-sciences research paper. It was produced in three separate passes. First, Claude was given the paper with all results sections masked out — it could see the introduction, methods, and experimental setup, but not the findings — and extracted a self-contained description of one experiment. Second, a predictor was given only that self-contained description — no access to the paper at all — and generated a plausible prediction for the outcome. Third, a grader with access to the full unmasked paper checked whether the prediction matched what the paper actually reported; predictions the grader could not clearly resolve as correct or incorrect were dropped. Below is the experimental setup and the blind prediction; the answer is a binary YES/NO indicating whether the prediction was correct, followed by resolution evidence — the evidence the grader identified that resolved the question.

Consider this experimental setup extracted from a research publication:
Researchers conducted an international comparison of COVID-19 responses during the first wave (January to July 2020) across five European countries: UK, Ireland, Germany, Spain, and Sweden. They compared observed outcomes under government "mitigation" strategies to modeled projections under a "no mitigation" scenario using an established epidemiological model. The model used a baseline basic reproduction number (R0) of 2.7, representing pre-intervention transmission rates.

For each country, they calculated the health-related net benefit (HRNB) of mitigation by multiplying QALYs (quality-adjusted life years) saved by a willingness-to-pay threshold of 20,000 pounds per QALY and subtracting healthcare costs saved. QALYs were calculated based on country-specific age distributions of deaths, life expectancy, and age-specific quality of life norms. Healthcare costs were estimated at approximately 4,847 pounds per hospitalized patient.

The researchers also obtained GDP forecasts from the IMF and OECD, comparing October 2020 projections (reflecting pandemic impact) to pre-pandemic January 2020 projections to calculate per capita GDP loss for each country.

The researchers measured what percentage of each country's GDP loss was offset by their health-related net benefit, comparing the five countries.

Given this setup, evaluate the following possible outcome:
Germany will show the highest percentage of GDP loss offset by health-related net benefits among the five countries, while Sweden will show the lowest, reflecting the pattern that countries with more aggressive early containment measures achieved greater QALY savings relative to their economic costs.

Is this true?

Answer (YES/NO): NO